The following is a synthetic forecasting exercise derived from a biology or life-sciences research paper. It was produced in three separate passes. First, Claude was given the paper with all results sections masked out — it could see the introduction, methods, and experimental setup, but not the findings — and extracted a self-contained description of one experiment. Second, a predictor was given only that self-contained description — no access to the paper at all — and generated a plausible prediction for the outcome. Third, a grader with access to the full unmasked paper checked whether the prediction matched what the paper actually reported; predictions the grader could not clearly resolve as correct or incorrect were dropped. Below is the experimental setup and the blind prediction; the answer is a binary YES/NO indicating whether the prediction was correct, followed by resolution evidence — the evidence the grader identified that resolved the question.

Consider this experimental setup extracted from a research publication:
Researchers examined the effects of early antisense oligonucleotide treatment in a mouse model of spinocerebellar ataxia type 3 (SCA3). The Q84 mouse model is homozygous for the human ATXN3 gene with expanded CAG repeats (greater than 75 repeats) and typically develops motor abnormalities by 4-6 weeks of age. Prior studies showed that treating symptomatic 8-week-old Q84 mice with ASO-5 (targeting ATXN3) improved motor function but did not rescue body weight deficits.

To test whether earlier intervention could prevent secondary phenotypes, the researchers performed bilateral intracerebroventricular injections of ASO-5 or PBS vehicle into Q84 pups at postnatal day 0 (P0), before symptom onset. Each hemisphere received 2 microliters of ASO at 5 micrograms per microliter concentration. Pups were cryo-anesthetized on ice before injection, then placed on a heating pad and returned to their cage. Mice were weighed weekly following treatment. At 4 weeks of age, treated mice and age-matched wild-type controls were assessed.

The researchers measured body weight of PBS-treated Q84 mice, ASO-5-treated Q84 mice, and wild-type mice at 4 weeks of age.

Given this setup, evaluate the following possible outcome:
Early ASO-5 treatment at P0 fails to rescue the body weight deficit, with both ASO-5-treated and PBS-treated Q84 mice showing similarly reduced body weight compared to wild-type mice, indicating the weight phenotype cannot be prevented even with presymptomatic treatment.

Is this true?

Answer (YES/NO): NO